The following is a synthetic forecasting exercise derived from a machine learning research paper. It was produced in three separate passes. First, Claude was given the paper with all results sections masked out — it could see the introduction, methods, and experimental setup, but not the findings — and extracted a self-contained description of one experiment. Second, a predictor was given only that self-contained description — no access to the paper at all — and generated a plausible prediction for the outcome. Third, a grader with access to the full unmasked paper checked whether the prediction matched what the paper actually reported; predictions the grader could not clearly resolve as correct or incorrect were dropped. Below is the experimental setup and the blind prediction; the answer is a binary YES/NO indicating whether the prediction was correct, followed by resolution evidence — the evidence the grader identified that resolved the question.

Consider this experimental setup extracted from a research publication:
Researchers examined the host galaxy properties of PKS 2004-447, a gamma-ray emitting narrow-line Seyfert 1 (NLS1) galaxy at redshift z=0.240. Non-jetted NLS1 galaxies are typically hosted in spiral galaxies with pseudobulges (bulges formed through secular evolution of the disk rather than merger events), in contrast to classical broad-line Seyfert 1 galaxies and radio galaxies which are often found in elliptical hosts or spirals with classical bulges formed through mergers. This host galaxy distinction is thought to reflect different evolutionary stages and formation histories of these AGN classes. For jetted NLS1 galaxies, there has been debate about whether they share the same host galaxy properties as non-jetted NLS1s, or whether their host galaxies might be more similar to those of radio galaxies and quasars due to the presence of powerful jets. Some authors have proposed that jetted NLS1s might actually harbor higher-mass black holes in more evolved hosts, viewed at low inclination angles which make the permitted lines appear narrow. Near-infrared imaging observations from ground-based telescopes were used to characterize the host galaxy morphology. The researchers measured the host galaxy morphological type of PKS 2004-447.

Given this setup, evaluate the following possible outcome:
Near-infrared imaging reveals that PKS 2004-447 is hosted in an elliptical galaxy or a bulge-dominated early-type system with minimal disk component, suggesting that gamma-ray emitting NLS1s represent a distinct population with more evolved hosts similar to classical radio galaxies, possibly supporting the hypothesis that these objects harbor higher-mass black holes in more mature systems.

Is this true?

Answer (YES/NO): NO